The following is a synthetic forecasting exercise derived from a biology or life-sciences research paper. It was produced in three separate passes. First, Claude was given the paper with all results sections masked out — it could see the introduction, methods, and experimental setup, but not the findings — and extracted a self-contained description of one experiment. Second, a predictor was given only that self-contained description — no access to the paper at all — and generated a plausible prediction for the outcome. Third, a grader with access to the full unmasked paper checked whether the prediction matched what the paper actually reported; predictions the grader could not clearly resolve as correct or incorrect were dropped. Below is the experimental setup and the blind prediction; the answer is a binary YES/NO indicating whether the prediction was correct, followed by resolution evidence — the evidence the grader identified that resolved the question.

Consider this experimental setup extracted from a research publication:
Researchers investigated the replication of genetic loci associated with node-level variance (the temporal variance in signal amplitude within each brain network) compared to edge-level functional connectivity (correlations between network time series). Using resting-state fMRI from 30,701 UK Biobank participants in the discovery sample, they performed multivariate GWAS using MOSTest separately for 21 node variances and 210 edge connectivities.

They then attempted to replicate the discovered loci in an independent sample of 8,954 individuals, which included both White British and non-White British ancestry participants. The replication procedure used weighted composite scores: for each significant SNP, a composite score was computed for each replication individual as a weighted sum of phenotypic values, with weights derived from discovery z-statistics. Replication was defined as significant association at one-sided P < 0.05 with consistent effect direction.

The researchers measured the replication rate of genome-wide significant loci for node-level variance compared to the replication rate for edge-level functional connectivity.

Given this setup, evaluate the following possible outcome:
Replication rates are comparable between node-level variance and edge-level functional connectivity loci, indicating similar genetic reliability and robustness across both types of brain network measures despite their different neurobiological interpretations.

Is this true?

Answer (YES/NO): YES